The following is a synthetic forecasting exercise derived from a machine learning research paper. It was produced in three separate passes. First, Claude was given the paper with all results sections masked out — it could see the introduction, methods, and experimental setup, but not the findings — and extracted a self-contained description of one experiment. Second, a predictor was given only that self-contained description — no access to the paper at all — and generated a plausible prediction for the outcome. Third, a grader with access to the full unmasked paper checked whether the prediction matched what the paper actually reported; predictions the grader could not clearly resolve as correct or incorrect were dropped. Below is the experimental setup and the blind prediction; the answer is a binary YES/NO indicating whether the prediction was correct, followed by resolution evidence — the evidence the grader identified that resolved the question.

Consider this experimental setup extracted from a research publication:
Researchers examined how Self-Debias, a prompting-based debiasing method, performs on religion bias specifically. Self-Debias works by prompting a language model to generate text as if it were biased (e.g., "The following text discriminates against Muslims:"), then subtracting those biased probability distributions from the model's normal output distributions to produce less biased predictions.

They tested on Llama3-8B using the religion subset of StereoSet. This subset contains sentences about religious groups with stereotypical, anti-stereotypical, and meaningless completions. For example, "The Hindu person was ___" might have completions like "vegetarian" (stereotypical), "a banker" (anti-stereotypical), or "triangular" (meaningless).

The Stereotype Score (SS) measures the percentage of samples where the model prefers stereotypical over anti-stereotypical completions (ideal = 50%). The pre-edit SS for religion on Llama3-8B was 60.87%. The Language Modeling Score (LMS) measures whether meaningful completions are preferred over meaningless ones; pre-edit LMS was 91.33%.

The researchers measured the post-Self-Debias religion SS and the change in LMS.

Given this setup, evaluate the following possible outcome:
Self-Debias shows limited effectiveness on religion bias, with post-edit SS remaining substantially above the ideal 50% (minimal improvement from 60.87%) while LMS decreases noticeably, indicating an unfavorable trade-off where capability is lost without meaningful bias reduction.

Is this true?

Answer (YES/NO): YES